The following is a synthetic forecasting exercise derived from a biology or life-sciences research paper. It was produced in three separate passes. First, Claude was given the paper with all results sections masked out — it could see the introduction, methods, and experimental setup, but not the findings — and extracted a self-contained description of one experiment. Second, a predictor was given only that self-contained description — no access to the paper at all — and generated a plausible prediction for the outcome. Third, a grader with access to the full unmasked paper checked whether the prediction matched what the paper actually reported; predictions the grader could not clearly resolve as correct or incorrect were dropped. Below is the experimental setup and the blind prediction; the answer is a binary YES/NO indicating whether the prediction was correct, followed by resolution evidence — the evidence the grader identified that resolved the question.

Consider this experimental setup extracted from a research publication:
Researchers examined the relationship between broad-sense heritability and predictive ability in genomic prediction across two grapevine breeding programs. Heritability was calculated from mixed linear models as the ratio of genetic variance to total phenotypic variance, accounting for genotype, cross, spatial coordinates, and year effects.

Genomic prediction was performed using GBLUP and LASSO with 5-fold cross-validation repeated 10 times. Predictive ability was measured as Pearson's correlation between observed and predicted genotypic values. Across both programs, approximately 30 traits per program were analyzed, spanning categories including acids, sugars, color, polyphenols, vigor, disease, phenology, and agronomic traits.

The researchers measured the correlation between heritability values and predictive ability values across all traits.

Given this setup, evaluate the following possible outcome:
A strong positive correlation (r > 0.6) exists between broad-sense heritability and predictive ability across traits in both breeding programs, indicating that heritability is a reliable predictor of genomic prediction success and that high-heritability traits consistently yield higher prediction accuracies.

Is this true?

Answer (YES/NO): NO